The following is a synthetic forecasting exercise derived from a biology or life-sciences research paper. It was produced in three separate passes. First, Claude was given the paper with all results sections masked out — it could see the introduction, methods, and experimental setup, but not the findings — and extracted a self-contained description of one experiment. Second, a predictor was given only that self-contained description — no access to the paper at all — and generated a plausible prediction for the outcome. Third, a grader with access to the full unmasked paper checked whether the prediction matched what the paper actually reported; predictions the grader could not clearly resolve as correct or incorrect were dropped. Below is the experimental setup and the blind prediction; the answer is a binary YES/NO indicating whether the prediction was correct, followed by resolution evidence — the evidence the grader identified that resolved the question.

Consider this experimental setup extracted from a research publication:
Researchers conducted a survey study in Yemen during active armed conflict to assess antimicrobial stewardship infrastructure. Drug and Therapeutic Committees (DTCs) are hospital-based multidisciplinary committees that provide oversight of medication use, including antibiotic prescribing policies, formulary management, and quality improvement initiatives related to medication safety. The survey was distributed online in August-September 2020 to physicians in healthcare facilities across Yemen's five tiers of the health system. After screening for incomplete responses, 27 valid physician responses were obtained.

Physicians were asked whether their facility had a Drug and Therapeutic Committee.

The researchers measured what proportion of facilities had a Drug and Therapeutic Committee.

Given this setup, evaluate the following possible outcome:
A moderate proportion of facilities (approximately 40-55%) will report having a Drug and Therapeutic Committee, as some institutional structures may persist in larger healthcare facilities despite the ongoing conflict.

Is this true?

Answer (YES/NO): NO